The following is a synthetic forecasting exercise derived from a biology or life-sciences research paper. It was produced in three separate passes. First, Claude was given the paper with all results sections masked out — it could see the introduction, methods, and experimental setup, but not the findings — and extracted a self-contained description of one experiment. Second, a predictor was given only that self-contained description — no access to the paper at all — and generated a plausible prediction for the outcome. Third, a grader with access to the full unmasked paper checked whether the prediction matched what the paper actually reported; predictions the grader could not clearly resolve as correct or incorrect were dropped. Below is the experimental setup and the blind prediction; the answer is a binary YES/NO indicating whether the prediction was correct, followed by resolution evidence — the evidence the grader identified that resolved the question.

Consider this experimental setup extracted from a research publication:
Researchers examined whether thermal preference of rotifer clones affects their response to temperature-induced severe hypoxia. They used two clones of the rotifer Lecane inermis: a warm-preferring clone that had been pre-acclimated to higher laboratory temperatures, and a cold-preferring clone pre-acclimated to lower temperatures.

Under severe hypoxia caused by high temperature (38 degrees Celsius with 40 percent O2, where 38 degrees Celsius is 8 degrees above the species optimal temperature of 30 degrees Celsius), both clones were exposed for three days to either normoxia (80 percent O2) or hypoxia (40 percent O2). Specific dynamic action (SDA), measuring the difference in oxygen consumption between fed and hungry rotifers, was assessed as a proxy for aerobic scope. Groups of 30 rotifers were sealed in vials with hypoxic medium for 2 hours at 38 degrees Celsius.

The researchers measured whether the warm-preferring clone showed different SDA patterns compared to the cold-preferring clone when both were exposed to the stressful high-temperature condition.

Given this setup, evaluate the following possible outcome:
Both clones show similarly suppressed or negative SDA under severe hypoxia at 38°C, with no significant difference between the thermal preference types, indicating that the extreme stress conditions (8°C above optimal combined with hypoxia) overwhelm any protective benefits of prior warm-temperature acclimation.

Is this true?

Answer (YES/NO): NO